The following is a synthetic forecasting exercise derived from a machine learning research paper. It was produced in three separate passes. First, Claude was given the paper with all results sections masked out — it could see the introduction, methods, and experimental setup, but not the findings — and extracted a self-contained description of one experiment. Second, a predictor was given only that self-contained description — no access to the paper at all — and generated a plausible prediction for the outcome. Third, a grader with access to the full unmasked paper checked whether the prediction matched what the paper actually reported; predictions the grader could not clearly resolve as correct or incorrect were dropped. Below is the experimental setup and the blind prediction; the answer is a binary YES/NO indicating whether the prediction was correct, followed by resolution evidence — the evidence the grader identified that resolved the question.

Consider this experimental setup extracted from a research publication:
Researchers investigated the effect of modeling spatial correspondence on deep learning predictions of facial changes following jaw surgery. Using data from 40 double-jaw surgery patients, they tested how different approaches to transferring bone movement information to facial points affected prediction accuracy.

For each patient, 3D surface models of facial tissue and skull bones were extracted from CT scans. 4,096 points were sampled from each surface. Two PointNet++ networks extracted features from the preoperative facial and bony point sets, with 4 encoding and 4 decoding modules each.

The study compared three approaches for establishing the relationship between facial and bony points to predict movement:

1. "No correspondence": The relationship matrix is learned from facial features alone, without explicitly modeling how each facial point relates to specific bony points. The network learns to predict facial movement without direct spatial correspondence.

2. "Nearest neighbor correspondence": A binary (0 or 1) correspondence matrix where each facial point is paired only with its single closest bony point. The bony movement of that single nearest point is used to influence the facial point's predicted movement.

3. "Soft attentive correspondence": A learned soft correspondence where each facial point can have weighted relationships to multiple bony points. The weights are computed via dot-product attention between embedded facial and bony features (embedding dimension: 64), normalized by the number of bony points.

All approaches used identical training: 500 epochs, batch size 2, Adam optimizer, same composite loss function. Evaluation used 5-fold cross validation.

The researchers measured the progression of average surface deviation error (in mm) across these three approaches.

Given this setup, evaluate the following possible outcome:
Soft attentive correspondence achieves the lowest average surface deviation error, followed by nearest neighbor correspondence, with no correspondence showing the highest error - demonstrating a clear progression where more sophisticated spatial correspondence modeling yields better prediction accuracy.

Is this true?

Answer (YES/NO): YES